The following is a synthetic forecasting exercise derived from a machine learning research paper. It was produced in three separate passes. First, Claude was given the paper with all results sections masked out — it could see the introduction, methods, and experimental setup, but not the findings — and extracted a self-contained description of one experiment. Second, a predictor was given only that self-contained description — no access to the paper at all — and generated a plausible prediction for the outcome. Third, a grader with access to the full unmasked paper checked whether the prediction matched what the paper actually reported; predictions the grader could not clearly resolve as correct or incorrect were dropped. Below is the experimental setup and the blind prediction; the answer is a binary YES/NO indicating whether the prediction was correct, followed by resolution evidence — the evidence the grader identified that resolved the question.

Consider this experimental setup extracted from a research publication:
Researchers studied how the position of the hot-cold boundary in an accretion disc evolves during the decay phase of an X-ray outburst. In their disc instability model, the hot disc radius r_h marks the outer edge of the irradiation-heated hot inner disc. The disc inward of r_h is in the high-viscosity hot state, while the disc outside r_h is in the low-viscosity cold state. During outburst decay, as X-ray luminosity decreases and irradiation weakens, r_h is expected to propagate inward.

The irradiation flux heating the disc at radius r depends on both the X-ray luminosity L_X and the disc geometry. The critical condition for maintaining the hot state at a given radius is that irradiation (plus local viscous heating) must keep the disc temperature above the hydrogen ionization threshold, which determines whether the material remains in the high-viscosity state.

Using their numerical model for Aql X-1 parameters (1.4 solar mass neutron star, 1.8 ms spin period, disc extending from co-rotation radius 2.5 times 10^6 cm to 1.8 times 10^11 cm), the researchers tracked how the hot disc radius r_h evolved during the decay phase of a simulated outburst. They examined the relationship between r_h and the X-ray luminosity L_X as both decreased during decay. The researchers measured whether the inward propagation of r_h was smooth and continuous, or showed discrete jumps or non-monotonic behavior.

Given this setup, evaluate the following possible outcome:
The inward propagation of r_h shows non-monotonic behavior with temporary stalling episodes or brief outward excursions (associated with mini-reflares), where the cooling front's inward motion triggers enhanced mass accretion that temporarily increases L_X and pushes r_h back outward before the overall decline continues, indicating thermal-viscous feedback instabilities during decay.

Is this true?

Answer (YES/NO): NO